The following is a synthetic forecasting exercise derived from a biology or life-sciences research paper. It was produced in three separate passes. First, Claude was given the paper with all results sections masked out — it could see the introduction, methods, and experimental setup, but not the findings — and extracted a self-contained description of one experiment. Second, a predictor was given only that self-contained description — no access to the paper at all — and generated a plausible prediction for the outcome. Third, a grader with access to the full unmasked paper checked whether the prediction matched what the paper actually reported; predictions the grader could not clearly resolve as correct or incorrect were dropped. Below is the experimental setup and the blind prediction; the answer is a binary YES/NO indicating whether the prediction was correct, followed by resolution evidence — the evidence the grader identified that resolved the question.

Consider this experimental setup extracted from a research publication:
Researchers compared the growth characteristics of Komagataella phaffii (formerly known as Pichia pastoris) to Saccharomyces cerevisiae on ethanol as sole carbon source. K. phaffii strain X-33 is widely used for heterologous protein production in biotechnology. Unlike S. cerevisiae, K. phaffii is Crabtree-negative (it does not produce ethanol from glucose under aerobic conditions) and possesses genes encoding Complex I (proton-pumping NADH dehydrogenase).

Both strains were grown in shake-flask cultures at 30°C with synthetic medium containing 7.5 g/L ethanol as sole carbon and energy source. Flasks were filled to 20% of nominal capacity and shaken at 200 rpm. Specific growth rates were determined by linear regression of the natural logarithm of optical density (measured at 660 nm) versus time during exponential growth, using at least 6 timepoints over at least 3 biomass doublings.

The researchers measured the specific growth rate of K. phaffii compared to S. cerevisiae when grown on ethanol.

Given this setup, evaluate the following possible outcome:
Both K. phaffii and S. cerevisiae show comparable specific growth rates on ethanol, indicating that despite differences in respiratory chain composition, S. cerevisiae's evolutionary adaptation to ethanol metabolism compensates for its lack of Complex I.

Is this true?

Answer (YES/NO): NO